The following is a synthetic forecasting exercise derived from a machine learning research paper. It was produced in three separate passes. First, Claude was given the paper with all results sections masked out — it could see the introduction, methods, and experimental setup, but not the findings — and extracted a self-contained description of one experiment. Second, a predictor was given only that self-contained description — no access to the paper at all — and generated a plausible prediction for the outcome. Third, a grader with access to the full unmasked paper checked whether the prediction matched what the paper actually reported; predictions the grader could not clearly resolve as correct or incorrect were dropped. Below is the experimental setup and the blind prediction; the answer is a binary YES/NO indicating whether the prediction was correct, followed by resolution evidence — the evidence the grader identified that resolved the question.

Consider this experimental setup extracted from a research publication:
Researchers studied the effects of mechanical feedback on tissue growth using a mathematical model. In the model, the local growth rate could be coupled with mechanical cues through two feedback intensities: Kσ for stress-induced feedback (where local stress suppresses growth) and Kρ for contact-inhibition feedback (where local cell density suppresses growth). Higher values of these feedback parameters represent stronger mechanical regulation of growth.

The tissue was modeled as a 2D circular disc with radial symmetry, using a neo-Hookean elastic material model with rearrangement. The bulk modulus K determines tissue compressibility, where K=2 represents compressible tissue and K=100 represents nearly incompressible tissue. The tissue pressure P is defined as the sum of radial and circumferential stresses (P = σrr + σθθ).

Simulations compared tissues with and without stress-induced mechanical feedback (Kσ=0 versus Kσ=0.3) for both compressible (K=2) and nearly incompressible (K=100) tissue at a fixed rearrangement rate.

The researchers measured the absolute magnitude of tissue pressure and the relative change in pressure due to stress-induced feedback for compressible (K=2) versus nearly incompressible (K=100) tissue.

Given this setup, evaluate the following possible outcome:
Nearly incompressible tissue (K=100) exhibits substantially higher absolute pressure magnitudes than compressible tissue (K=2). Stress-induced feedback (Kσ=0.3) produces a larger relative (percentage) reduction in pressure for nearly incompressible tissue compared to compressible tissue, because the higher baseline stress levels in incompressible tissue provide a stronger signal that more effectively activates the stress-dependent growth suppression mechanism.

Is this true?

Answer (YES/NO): NO